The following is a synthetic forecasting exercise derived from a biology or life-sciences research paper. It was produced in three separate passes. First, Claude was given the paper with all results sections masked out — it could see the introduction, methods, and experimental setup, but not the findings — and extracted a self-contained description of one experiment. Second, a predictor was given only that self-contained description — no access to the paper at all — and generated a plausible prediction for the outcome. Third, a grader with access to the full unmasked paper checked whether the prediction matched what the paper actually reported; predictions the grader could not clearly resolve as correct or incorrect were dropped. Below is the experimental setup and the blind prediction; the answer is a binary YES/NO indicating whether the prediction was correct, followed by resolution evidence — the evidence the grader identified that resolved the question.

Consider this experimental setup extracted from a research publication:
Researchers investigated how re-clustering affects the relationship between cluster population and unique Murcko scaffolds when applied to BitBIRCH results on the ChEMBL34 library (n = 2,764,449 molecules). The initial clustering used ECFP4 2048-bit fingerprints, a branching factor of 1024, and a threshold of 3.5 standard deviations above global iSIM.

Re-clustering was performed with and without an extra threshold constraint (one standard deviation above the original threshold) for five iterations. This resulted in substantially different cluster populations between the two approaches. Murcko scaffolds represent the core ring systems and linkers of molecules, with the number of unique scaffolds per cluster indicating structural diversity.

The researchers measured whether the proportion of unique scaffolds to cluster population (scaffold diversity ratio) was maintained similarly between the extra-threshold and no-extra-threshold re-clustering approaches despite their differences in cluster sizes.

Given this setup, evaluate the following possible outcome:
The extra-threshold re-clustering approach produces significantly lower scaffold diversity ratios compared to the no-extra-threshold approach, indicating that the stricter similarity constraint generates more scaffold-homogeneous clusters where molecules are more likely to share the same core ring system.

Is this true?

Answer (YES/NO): NO